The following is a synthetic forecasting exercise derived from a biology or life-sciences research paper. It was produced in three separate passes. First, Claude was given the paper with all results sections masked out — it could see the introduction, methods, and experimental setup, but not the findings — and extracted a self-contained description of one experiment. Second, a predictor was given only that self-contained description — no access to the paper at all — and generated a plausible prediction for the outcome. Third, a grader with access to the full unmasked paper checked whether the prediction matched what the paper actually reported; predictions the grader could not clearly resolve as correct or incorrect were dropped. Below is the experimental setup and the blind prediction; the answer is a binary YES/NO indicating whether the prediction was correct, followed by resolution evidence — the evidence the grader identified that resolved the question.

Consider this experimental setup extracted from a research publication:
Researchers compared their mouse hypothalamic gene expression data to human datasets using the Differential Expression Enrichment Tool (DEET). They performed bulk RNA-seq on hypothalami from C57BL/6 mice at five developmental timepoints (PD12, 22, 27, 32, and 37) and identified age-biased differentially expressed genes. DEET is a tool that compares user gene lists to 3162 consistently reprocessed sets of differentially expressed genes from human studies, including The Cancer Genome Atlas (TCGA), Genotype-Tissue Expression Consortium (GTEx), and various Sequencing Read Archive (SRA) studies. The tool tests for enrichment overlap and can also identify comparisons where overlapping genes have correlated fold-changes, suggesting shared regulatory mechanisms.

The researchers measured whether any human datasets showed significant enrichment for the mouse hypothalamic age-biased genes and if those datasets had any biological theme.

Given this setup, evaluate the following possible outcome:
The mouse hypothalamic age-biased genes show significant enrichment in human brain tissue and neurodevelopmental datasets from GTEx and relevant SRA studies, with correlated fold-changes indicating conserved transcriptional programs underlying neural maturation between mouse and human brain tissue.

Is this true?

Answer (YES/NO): YES